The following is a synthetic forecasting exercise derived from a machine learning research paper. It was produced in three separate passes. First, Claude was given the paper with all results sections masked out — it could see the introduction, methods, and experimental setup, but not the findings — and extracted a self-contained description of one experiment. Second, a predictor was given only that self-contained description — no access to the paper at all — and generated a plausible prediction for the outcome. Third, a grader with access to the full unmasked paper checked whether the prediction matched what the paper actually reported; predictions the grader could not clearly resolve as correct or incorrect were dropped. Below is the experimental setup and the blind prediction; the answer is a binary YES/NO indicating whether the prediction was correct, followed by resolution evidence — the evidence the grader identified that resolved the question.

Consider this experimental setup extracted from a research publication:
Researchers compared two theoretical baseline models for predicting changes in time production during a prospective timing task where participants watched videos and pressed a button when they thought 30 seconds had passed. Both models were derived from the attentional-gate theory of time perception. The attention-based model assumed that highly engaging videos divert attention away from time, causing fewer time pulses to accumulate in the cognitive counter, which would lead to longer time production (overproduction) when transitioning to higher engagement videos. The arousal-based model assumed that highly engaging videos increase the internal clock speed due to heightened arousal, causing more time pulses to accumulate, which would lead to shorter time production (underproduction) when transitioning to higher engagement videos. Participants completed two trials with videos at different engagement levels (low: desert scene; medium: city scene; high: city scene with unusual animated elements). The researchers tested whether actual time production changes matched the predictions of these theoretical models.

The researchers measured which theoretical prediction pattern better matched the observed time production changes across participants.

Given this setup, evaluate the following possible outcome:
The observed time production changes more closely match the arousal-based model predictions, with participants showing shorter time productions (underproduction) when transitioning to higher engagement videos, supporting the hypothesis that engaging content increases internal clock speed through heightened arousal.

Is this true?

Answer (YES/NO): NO